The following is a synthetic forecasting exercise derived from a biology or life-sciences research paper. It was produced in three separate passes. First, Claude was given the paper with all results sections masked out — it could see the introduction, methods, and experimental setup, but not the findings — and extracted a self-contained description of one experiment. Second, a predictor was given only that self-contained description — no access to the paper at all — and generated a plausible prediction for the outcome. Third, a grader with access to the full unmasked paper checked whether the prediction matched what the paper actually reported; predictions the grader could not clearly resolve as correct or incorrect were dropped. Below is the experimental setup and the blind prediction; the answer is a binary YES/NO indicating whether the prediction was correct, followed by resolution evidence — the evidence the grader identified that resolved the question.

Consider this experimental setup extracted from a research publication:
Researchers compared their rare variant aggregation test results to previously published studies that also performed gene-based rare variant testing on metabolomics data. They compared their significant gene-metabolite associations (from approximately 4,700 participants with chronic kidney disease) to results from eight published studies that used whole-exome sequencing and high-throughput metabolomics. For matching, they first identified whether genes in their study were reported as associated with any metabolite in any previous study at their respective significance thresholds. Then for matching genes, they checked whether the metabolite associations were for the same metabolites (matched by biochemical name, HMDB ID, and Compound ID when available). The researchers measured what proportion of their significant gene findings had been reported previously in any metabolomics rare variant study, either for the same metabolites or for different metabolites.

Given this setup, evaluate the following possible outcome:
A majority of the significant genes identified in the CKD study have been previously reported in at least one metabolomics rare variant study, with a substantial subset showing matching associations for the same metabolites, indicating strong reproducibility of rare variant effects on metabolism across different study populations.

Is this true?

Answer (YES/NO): NO